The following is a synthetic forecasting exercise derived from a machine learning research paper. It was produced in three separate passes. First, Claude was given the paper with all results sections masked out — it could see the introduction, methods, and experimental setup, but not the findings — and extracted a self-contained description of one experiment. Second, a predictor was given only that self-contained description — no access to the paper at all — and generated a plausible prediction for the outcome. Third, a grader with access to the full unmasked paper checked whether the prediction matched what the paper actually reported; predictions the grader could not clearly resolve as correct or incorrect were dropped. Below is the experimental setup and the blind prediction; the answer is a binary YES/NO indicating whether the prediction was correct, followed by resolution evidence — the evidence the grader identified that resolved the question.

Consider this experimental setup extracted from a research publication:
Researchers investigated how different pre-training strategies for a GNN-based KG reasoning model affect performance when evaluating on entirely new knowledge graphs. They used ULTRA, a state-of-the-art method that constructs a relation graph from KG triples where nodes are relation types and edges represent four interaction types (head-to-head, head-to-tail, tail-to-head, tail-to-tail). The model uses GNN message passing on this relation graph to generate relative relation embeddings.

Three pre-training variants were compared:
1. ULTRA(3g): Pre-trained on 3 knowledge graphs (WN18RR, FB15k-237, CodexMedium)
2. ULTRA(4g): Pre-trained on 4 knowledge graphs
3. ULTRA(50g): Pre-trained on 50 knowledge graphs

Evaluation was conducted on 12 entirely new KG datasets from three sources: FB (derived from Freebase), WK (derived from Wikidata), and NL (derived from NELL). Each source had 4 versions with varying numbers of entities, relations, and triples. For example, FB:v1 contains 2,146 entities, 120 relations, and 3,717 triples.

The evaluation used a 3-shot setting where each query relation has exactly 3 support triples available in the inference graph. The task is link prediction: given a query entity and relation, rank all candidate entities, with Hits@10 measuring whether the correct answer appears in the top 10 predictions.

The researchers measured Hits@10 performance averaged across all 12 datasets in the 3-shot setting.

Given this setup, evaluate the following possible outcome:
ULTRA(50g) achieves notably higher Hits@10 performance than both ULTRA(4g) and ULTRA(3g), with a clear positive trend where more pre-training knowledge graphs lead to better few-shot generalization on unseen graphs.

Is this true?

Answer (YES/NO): NO